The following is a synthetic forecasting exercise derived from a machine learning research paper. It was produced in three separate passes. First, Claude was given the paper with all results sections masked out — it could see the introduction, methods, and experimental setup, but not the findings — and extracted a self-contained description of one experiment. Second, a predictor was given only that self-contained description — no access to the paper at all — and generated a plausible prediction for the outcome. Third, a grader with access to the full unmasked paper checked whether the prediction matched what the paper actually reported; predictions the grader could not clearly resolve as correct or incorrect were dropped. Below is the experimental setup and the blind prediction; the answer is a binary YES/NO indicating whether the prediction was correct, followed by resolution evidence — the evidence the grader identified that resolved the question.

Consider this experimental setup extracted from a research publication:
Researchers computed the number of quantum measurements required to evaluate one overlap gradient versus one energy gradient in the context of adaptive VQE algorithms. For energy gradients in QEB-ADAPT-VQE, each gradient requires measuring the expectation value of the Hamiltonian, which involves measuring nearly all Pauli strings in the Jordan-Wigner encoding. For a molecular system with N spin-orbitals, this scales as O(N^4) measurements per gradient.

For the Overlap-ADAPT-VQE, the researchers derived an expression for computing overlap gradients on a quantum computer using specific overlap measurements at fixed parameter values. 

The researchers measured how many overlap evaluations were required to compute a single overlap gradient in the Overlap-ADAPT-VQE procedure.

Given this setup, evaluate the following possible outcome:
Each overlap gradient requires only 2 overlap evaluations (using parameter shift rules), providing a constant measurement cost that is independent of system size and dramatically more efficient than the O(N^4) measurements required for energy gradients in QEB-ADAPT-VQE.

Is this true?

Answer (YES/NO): NO